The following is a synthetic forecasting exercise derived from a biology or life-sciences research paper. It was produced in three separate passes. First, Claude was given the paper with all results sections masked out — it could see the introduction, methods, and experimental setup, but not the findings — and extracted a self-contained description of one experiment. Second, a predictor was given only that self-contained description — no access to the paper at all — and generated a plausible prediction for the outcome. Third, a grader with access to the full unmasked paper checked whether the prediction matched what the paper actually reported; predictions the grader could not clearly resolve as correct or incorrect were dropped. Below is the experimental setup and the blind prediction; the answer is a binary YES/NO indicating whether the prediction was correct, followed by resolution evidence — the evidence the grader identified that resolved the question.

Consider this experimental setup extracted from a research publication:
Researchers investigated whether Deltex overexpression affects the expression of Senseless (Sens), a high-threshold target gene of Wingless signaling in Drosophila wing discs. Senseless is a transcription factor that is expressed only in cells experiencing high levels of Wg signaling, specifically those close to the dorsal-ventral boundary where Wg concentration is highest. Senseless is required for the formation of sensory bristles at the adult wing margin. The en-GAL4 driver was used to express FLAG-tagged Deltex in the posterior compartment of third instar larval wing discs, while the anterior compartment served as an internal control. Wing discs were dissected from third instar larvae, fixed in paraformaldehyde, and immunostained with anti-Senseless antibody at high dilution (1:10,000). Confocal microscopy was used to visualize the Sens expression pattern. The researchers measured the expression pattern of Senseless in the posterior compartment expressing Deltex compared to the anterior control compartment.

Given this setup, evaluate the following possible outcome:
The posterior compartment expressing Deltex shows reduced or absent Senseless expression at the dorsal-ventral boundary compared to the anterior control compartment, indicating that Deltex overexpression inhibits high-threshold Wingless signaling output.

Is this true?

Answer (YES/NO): YES